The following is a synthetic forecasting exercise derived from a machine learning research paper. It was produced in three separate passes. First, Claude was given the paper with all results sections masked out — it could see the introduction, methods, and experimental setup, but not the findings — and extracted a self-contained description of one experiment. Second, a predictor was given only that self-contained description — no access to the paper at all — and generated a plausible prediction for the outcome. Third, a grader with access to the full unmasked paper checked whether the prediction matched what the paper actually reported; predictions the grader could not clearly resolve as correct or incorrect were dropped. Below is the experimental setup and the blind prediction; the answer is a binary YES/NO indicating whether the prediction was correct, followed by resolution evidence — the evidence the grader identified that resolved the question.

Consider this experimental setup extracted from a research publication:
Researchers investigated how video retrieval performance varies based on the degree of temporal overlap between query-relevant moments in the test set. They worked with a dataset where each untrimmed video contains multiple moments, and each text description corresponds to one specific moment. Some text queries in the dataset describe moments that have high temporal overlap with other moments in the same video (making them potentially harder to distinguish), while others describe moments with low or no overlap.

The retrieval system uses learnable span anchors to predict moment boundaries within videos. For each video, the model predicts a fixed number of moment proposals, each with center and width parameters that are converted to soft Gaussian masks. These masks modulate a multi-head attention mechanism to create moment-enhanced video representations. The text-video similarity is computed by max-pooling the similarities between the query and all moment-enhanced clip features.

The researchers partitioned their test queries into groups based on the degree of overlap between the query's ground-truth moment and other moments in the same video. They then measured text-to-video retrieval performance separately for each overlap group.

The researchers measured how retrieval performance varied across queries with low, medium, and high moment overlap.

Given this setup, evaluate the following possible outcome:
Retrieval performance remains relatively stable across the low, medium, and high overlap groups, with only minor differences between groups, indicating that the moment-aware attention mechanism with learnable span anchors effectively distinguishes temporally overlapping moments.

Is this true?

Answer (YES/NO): YES